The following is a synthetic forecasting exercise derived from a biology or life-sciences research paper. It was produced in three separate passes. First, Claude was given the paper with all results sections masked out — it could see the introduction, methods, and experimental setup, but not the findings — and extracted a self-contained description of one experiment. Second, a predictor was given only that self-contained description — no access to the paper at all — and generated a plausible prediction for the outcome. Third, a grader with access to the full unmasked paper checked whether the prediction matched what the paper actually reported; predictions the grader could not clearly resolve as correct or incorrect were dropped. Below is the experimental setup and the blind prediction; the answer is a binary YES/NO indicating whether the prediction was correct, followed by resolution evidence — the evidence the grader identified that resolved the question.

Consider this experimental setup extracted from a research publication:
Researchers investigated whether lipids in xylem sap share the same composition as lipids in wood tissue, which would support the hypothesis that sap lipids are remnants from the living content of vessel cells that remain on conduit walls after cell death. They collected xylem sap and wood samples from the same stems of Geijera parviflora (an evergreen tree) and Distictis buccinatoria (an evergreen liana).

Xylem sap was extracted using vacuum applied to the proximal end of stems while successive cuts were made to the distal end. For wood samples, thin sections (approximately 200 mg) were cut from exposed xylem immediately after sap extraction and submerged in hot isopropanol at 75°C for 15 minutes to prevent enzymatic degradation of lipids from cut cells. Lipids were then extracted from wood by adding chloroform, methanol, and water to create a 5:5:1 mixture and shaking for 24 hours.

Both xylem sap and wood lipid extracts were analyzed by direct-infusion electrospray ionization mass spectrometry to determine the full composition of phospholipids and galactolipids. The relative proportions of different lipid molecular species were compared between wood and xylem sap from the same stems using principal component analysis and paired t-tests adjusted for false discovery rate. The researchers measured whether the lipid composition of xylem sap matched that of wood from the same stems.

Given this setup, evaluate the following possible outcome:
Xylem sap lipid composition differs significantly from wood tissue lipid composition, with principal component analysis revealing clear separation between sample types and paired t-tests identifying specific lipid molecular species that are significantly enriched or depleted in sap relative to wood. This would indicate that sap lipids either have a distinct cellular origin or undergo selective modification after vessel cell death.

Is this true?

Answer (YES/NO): NO